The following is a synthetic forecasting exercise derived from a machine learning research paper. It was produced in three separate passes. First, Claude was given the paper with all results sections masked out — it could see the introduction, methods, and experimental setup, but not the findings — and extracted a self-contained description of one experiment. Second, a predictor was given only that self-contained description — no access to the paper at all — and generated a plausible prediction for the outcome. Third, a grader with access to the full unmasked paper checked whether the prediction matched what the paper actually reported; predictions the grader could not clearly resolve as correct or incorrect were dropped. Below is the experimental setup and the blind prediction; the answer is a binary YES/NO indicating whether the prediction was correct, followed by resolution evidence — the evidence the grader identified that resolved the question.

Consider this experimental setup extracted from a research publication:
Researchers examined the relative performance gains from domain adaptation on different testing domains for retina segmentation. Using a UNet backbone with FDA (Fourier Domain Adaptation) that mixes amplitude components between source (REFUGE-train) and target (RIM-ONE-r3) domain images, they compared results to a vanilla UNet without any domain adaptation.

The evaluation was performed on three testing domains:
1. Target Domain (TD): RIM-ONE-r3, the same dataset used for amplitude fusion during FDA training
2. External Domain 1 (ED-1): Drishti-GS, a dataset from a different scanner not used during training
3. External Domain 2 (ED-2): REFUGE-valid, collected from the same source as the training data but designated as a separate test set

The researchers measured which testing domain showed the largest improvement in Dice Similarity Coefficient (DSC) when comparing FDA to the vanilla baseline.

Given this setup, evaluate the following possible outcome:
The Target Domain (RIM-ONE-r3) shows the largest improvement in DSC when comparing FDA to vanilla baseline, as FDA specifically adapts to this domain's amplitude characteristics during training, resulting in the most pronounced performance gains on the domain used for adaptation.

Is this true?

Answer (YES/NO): NO